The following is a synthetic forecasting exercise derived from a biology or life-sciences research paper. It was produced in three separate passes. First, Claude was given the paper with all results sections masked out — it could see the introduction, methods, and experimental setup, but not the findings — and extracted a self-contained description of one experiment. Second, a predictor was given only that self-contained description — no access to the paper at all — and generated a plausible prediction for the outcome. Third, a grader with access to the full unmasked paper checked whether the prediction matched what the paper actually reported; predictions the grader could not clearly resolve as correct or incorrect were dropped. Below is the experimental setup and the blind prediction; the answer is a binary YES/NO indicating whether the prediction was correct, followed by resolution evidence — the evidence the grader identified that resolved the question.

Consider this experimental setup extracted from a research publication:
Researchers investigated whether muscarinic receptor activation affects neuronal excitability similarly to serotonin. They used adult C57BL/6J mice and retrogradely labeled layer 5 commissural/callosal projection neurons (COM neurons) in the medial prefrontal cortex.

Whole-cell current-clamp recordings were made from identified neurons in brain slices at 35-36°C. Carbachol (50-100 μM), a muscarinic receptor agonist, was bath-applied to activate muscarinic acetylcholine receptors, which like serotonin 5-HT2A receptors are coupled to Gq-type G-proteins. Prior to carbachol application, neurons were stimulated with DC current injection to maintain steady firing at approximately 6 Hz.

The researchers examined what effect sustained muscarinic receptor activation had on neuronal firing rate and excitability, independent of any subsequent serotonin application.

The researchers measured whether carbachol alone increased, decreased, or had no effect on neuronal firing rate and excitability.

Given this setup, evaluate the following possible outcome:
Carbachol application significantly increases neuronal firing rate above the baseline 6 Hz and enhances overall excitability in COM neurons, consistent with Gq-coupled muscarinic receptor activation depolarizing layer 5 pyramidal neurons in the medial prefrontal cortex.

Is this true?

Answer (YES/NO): NO